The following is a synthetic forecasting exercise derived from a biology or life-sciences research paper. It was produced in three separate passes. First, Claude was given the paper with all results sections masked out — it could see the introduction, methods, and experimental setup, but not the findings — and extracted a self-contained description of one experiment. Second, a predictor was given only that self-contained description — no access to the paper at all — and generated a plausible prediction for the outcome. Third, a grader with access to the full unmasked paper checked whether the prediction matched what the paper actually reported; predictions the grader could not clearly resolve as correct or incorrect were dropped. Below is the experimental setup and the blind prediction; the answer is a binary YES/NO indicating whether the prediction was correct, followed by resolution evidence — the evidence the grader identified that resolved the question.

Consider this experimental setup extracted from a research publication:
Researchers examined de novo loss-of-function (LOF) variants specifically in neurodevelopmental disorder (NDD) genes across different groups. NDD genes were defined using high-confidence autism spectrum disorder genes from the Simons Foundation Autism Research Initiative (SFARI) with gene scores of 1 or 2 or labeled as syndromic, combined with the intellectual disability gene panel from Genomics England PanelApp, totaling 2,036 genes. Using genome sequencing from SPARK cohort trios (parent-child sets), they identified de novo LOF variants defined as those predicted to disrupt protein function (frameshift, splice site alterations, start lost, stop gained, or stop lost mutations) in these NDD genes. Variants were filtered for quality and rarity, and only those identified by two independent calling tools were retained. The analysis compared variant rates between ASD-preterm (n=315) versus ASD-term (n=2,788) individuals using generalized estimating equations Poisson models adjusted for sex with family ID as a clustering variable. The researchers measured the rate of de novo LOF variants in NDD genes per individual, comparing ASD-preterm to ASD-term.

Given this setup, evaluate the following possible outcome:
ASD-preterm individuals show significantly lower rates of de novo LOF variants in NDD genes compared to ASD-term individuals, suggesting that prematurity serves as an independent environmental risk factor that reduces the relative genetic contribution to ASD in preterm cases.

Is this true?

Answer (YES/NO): NO